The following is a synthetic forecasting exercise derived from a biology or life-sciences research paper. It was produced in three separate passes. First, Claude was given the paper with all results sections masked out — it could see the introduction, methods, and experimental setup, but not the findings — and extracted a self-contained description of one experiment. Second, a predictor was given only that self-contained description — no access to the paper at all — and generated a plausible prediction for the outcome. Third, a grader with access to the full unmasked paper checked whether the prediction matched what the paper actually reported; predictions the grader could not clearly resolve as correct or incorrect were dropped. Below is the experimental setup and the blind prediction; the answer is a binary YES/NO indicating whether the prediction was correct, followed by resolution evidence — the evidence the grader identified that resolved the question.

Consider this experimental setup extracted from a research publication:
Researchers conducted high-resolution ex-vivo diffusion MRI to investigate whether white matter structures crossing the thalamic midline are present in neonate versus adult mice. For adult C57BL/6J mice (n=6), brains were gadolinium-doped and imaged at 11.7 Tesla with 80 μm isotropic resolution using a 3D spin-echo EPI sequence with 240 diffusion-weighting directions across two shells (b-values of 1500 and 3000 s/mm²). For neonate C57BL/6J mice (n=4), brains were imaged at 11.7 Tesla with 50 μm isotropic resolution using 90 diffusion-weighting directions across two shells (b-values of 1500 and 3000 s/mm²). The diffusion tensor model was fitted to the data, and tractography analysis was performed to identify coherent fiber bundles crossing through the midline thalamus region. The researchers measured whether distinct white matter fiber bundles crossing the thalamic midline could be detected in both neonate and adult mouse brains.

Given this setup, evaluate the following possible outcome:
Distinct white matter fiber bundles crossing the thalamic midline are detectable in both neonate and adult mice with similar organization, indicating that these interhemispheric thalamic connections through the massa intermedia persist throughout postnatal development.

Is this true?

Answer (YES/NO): NO